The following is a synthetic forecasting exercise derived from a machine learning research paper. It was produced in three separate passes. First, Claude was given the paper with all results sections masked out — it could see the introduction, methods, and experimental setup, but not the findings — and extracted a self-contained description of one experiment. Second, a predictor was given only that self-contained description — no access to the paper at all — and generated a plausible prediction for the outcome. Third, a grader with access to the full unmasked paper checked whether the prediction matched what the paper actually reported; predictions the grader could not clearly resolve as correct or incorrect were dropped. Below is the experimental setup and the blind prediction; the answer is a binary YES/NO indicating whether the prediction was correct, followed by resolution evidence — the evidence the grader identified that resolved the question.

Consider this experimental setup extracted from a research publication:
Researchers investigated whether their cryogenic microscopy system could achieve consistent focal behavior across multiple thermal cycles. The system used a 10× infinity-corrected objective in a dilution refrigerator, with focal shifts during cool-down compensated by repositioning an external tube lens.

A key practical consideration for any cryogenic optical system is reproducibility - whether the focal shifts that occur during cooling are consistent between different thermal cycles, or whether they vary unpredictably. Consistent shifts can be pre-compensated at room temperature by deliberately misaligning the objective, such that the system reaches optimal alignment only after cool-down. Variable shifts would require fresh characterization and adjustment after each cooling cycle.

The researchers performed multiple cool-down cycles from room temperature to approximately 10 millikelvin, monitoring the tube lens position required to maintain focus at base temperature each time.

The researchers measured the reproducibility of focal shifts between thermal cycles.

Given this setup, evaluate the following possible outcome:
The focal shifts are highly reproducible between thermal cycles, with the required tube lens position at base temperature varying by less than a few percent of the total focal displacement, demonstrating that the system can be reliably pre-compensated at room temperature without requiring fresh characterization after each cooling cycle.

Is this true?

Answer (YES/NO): YES